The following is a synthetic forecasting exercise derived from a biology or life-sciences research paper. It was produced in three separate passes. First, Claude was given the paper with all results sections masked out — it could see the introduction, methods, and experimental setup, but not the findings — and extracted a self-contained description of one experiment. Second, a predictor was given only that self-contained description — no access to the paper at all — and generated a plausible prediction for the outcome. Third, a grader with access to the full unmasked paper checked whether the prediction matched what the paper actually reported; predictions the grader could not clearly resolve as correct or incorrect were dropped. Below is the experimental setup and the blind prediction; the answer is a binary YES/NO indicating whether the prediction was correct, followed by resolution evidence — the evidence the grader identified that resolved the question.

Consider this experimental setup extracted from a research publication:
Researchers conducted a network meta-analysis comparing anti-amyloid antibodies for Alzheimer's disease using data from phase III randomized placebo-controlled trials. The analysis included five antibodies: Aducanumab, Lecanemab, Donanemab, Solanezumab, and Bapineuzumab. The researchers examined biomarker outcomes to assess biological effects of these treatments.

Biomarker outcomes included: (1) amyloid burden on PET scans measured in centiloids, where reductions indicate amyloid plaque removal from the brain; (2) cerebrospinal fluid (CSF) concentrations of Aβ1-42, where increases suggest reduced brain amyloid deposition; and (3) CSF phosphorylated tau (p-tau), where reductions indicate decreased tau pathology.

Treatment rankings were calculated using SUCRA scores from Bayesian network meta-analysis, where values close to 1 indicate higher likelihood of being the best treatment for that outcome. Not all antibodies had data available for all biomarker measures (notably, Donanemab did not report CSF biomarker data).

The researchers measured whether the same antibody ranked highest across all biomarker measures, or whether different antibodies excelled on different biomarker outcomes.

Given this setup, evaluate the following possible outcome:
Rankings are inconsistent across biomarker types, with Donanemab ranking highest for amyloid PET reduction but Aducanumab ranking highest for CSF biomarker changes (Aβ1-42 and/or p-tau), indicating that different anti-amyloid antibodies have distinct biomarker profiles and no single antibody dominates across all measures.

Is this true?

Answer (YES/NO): NO